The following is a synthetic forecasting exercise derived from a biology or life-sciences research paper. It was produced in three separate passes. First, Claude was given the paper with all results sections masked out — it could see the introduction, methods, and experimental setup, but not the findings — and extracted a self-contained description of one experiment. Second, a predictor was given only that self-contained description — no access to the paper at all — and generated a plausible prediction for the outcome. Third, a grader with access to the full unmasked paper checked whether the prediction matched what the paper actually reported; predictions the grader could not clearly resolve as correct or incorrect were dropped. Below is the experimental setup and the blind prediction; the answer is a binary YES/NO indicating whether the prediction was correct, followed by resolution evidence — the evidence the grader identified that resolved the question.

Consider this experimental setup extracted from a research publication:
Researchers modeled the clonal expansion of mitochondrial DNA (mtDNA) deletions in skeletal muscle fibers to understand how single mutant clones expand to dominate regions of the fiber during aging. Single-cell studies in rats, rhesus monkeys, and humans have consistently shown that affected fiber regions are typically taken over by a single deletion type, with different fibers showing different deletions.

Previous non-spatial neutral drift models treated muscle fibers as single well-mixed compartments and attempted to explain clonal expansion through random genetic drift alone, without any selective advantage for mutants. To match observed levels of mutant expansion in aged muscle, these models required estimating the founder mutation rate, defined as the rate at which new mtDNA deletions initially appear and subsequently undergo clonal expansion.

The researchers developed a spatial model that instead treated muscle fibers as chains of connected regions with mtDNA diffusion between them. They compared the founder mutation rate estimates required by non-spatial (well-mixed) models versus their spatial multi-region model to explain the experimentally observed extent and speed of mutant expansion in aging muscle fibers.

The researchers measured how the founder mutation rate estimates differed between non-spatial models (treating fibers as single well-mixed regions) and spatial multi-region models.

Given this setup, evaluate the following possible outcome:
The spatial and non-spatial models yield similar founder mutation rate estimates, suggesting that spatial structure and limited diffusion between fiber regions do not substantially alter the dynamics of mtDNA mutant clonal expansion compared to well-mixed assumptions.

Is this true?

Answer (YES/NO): NO